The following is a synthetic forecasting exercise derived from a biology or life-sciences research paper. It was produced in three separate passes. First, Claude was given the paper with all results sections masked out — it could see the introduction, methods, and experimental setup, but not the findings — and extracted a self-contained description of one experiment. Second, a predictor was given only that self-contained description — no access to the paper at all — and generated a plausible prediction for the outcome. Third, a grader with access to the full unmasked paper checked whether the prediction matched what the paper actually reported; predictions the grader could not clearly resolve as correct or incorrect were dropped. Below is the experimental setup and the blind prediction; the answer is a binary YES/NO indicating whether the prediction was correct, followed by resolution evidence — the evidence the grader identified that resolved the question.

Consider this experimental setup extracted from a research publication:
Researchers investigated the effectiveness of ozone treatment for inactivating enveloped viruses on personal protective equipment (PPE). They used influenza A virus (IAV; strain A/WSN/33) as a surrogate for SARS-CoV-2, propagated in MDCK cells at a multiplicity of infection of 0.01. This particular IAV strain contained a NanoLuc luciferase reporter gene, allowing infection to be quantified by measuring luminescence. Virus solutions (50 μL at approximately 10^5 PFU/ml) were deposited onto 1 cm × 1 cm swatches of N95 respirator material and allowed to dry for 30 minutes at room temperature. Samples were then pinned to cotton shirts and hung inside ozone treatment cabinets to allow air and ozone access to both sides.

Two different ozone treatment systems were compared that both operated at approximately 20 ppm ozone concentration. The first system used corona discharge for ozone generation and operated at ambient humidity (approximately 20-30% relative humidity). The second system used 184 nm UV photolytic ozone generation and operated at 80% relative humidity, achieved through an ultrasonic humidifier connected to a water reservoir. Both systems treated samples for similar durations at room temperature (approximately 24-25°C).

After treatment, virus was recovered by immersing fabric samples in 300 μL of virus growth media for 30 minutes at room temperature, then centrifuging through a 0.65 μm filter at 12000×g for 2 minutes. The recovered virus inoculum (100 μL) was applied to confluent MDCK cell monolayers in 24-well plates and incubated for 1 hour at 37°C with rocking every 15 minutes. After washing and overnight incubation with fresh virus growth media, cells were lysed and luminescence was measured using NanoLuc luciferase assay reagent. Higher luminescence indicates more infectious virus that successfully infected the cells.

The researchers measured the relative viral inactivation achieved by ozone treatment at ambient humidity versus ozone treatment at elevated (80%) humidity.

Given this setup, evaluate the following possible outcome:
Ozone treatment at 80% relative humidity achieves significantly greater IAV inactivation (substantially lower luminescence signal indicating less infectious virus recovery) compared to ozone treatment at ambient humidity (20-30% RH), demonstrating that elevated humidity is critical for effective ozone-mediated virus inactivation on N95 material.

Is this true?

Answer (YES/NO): YES